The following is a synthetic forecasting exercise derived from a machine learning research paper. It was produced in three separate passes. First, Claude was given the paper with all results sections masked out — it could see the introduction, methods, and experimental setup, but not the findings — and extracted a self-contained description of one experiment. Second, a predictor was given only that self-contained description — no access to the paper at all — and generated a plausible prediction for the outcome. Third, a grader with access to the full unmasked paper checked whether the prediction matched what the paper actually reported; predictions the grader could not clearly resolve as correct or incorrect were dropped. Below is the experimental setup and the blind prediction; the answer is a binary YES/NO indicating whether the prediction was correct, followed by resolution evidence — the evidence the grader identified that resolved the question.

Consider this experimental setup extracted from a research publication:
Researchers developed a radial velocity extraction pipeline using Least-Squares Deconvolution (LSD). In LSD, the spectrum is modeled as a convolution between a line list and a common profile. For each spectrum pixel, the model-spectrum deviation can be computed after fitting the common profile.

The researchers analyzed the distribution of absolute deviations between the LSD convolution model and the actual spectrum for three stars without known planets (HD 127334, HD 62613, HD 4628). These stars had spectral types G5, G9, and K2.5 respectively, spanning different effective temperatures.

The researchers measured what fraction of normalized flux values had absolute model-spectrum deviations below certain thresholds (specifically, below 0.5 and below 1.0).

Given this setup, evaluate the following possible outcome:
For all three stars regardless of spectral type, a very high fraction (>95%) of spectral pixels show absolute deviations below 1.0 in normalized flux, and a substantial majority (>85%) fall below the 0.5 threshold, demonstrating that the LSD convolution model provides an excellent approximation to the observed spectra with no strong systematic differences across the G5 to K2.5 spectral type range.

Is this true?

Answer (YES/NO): YES